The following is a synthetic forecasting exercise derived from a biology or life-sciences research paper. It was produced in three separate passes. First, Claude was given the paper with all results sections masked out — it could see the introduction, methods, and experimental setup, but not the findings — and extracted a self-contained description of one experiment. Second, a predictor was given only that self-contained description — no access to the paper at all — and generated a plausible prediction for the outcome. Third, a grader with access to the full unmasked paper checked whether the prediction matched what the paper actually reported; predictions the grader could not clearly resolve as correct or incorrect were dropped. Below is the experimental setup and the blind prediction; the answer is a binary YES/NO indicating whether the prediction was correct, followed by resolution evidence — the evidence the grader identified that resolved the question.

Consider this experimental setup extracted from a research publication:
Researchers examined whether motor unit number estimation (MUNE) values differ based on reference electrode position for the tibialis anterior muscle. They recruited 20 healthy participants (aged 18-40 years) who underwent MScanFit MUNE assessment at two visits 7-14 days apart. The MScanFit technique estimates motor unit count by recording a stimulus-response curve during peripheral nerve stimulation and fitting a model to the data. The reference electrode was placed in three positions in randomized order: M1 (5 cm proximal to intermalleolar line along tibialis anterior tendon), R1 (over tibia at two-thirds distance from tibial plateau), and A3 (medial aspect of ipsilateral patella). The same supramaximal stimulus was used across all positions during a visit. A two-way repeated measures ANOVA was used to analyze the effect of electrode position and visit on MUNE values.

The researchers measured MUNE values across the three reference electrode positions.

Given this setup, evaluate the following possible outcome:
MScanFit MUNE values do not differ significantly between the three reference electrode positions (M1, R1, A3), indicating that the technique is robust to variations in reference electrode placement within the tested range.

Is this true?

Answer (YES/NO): NO